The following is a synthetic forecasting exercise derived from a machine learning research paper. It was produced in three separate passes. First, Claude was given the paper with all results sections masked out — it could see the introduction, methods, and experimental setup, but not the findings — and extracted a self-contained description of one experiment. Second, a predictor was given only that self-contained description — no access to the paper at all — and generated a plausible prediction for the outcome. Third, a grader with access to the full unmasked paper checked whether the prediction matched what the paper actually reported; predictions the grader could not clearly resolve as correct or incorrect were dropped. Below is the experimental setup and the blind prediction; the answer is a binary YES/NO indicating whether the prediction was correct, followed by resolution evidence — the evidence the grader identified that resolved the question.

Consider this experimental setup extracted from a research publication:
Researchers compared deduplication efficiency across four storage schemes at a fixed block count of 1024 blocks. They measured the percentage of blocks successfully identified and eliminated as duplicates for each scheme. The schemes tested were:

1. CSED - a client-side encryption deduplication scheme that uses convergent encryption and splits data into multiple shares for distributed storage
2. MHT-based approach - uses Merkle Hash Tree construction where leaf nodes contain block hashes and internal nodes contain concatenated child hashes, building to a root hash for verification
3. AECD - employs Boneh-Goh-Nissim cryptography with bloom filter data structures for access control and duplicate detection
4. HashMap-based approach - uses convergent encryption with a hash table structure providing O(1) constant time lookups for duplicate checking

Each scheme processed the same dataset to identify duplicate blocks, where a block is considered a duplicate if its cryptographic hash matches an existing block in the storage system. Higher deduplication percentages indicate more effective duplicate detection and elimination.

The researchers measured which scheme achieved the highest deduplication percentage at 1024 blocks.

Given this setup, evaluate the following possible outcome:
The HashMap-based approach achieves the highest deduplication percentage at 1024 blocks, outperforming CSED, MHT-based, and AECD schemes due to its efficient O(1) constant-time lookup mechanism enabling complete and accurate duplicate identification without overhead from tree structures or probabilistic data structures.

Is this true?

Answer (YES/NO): NO